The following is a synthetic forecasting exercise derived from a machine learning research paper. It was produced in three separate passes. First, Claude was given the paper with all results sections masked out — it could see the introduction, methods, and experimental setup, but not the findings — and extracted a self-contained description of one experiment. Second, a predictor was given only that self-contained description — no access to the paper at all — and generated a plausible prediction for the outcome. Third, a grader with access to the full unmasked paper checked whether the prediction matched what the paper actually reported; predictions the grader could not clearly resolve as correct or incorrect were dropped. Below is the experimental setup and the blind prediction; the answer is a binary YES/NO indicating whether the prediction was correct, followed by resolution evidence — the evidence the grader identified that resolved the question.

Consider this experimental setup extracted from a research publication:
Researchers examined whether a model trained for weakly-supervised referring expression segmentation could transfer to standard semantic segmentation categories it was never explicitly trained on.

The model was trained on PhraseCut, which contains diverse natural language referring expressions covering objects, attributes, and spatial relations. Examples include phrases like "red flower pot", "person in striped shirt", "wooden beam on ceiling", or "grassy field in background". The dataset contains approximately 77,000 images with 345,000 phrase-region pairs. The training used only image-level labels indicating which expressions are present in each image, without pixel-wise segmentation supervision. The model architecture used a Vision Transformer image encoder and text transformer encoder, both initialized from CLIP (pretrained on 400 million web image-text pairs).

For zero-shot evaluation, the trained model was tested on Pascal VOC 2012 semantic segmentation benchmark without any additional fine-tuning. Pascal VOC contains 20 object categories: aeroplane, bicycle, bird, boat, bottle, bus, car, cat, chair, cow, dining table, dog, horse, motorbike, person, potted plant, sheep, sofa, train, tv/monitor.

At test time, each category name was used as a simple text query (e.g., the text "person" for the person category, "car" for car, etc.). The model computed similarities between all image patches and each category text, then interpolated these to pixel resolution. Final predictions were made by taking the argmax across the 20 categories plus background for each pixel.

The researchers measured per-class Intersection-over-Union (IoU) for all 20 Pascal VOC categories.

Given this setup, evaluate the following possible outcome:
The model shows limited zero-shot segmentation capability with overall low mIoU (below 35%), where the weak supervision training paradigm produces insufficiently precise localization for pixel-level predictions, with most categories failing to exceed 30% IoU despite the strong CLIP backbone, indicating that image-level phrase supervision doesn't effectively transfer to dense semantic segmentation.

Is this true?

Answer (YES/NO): NO